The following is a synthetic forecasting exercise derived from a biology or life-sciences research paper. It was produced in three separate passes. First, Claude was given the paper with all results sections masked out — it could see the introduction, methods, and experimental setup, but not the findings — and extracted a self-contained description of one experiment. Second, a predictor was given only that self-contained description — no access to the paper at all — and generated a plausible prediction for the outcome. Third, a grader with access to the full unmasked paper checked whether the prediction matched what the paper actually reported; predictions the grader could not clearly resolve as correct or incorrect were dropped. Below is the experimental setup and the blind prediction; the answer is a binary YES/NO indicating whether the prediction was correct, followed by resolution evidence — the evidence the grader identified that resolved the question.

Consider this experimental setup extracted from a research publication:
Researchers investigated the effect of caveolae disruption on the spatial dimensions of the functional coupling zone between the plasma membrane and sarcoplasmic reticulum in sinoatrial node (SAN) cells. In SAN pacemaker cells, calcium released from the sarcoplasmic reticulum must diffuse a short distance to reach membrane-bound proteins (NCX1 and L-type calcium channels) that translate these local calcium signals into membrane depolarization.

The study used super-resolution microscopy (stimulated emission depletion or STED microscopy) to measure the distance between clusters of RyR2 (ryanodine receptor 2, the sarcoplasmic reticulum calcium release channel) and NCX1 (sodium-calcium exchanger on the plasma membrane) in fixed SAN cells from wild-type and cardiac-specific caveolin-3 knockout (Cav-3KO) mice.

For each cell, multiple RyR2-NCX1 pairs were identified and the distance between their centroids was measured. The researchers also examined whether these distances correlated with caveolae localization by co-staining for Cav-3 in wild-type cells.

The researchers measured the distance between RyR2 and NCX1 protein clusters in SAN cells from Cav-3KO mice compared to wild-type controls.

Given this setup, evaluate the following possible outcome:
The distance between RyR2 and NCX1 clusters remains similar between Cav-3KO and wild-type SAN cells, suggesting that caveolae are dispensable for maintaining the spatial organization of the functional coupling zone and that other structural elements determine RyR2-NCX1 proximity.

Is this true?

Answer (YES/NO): NO